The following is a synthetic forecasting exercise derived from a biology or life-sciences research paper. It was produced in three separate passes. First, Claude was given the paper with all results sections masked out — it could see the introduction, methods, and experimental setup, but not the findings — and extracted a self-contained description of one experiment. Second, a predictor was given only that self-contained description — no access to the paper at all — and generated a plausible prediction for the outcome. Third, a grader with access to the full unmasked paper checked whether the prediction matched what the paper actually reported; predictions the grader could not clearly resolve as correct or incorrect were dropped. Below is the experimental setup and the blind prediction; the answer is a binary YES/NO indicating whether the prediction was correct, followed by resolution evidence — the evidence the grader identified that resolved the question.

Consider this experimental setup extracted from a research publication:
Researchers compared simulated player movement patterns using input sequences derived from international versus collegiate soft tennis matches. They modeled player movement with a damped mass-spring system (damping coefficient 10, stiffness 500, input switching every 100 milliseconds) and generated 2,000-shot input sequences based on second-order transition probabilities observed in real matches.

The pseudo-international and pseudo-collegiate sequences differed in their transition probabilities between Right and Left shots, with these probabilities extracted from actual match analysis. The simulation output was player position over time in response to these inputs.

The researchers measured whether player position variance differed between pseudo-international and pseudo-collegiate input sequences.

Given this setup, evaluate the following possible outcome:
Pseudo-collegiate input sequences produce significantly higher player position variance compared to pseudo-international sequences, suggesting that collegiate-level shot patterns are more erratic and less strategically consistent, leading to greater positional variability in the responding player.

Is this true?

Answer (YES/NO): NO